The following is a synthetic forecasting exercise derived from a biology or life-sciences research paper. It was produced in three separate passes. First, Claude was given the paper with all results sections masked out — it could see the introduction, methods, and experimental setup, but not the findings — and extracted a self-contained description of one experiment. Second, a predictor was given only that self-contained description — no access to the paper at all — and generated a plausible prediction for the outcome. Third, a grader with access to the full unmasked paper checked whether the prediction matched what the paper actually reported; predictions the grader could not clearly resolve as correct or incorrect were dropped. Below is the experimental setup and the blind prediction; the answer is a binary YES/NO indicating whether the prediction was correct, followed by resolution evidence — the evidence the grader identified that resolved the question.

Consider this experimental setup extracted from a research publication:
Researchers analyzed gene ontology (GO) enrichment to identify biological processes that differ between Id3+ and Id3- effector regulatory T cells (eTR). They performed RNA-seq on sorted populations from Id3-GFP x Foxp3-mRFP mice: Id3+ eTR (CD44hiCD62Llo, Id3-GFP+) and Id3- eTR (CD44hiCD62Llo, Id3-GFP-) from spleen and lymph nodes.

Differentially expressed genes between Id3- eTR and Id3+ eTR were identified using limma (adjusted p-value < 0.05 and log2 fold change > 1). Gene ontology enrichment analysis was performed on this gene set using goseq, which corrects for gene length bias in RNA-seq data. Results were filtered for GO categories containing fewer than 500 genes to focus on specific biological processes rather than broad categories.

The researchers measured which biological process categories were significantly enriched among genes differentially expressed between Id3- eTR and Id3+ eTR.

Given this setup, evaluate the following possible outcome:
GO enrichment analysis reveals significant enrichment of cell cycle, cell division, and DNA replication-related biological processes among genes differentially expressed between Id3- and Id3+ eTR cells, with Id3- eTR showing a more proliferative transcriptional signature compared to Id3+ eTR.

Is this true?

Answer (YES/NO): NO